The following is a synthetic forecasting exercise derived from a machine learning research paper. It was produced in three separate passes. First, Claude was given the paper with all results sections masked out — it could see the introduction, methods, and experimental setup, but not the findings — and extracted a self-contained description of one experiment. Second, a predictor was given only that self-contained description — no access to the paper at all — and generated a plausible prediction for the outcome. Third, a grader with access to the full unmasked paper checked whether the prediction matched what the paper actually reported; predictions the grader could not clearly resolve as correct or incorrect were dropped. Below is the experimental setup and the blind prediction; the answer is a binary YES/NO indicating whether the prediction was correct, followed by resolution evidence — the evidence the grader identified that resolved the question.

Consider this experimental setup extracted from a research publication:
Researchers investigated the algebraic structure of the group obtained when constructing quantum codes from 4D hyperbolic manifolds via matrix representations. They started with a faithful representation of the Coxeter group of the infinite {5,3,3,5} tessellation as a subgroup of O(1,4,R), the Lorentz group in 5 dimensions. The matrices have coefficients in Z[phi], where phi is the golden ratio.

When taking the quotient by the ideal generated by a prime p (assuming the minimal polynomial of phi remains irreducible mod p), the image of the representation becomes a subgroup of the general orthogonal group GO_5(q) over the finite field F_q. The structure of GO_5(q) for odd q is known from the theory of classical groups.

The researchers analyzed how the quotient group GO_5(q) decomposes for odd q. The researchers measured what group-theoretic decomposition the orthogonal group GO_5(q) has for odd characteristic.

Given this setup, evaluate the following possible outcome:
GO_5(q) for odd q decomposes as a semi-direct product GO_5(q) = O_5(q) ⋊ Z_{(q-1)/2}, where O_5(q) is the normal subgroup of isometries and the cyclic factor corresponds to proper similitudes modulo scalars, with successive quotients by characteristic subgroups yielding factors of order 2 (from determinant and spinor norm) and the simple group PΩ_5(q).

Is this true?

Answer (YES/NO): NO